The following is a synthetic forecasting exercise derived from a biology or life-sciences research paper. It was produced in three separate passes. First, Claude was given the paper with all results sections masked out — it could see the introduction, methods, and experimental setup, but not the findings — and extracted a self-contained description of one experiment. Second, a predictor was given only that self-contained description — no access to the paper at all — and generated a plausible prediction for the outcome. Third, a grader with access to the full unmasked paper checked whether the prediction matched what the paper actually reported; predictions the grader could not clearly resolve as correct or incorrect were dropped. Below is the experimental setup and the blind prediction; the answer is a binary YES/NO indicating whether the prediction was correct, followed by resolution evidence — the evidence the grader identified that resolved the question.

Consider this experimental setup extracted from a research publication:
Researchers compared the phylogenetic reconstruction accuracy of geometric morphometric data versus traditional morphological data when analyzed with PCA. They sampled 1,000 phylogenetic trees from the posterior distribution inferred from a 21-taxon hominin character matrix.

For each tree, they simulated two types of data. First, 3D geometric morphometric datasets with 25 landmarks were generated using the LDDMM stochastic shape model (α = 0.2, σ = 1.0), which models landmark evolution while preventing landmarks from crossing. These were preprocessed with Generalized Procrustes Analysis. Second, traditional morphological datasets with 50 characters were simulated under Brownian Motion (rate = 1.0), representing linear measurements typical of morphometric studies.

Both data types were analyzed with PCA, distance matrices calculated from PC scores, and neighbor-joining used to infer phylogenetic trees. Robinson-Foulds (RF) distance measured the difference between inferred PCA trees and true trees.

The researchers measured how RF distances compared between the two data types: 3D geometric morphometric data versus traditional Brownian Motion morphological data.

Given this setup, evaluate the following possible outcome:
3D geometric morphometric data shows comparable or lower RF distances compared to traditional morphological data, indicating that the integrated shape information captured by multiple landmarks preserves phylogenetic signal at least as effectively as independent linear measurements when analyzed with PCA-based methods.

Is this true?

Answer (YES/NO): NO